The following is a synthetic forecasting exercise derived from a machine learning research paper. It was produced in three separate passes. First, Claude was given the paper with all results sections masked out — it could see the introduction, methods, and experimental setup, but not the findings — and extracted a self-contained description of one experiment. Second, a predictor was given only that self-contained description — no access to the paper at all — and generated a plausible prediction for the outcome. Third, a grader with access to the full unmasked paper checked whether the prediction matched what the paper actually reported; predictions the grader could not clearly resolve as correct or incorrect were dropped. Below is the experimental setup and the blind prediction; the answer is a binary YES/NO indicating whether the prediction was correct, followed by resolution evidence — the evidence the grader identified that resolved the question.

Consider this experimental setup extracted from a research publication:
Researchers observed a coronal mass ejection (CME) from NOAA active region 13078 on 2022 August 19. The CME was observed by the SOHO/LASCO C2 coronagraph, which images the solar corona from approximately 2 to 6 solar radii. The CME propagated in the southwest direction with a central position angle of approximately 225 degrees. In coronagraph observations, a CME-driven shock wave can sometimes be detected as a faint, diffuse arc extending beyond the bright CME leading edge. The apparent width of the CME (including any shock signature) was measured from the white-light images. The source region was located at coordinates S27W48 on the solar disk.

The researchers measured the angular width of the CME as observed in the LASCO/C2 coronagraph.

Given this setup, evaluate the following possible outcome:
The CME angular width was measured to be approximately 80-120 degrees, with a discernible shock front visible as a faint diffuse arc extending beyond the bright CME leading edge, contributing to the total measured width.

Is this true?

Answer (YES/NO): YES